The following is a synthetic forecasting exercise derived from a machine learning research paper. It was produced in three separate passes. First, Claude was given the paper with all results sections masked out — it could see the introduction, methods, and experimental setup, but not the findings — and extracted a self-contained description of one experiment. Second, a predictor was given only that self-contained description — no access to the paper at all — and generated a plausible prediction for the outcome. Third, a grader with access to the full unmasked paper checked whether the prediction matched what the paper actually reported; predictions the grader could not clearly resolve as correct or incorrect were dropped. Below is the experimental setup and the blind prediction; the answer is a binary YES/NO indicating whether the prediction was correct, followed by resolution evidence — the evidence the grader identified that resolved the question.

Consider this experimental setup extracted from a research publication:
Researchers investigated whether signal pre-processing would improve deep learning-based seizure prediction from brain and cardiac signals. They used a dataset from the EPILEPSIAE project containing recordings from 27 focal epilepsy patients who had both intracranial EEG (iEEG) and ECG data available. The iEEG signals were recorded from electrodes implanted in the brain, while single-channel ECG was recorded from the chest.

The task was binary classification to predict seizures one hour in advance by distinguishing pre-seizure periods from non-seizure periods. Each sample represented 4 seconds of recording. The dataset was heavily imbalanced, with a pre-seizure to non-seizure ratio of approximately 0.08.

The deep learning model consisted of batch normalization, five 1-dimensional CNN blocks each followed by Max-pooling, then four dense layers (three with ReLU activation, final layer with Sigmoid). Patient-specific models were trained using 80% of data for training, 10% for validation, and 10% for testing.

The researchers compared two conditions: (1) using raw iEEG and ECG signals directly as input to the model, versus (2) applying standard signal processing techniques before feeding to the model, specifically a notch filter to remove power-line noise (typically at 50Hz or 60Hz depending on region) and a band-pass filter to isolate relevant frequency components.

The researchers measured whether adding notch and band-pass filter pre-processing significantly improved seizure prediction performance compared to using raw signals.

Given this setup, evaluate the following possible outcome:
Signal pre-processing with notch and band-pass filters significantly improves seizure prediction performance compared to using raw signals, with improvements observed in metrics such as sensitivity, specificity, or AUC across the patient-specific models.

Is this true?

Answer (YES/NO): NO